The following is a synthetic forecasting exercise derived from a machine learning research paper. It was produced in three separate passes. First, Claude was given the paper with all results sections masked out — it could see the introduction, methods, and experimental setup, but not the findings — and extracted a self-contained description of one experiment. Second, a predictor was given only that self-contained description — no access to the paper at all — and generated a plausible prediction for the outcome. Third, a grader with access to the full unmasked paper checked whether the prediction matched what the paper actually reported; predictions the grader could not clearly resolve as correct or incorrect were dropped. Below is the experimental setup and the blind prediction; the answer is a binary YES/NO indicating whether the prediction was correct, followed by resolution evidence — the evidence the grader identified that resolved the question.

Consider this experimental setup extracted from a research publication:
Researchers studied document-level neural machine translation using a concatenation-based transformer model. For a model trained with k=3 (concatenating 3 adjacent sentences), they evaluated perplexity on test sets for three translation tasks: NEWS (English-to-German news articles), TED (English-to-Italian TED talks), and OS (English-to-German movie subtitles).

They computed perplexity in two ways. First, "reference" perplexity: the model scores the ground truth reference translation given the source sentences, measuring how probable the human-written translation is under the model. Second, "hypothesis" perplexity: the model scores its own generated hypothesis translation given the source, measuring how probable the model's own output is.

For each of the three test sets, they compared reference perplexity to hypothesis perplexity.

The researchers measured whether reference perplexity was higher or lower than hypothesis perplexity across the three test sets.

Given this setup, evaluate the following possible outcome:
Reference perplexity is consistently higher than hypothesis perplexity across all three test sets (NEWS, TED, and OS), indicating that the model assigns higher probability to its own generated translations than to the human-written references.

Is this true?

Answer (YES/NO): YES